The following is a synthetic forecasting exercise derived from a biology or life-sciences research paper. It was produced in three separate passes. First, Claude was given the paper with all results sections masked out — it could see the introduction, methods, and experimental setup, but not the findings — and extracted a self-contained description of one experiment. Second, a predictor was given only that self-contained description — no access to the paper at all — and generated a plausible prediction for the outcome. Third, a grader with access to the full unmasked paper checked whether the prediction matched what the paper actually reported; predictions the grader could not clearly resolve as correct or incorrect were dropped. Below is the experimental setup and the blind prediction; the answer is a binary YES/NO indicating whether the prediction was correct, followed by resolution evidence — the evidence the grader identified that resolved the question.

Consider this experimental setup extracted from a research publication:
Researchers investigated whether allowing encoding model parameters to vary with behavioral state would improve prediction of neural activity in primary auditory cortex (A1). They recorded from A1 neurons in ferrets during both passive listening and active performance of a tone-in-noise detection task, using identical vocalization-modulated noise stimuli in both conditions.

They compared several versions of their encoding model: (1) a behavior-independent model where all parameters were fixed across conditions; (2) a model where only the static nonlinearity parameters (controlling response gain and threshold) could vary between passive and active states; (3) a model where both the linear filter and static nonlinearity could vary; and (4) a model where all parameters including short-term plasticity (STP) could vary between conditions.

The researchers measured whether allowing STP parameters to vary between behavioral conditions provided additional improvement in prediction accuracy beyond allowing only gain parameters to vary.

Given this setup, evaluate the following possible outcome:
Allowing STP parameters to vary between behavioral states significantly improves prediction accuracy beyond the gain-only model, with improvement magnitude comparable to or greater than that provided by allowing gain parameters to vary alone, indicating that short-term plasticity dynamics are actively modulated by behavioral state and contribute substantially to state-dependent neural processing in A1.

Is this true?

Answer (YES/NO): NO